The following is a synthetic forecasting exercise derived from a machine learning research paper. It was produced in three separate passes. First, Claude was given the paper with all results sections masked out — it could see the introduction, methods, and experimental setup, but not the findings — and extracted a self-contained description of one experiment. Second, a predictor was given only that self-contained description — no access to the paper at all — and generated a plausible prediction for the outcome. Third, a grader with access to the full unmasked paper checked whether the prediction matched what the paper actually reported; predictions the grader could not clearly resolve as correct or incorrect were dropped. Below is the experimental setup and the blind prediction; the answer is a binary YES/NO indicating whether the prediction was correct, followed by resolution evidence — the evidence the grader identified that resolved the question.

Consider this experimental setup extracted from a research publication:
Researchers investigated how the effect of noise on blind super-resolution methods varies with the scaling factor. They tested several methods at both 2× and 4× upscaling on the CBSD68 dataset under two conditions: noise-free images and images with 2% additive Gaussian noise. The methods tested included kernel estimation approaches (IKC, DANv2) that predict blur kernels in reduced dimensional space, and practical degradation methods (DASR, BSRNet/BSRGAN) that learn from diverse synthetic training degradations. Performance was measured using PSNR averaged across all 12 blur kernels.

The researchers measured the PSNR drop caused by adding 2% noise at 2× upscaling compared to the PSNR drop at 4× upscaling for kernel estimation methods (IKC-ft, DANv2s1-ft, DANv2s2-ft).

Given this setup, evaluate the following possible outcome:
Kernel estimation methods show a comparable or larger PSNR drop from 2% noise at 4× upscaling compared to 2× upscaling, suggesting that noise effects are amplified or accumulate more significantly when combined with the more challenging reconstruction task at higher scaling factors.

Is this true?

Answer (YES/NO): NO